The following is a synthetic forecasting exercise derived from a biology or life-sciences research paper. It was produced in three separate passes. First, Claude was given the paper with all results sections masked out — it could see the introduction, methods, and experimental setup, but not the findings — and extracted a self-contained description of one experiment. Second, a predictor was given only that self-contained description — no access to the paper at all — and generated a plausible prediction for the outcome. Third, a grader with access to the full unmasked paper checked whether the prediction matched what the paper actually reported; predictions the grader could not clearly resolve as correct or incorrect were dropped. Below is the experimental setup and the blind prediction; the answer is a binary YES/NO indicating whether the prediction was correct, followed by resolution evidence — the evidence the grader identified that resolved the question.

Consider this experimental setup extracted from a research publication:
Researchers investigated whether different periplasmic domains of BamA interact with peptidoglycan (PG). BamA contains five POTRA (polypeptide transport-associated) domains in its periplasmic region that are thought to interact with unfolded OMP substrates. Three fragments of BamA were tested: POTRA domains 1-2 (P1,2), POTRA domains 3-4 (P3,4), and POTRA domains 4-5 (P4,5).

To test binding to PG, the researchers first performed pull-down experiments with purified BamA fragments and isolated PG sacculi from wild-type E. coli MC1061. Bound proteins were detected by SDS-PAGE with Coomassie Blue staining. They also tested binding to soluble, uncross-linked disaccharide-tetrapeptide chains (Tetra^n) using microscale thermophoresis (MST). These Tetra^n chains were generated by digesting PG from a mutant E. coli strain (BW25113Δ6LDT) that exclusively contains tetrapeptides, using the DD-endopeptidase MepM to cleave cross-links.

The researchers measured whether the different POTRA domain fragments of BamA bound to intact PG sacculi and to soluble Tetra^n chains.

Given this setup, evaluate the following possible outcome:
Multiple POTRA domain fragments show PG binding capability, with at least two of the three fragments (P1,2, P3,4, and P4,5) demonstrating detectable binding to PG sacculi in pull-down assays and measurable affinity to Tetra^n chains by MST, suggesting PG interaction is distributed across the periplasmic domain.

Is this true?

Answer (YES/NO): YES